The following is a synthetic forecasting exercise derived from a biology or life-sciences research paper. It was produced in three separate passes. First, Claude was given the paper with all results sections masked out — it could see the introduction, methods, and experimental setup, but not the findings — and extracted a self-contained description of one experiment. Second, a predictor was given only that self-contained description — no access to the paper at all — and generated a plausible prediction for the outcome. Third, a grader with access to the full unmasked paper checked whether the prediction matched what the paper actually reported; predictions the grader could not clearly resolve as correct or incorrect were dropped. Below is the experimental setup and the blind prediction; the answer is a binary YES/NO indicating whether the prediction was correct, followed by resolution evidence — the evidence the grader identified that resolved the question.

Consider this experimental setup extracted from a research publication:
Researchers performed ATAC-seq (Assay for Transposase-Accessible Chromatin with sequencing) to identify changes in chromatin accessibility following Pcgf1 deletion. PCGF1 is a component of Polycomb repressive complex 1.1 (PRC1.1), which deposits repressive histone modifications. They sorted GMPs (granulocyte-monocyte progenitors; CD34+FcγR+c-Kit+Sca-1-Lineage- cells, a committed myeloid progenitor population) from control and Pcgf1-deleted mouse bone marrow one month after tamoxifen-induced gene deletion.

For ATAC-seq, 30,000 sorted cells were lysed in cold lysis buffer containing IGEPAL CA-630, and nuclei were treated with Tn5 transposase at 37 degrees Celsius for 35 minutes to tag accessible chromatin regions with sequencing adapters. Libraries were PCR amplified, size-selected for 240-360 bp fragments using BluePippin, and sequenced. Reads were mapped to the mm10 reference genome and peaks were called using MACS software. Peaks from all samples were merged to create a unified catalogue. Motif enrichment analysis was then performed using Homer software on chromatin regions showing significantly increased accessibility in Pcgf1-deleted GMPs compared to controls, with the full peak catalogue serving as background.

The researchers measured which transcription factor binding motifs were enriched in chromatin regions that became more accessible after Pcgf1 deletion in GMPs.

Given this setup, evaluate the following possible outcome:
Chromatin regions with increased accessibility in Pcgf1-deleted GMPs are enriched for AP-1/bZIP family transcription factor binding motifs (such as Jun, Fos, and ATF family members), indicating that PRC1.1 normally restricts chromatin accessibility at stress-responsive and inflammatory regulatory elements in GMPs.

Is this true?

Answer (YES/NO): YES